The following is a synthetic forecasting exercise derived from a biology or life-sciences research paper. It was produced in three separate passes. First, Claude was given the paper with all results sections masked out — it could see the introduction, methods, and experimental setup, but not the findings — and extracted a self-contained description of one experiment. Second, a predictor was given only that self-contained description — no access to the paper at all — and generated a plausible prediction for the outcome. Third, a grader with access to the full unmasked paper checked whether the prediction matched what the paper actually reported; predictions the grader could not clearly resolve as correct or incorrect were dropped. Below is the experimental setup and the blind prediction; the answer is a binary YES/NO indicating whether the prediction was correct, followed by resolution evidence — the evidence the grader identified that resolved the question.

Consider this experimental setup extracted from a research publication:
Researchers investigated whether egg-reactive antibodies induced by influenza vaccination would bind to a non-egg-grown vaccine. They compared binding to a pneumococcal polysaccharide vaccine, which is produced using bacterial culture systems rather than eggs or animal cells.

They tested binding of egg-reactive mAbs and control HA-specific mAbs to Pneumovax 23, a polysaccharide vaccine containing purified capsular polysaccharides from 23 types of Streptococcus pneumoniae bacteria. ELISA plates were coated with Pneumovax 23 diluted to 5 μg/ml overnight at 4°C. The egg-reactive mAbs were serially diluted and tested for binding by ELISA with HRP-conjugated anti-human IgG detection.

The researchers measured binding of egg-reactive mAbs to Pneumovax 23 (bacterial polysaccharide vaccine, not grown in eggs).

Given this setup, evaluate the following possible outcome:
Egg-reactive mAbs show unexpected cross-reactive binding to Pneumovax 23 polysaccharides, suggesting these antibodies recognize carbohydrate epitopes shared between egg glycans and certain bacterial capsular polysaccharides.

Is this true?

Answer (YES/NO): NO